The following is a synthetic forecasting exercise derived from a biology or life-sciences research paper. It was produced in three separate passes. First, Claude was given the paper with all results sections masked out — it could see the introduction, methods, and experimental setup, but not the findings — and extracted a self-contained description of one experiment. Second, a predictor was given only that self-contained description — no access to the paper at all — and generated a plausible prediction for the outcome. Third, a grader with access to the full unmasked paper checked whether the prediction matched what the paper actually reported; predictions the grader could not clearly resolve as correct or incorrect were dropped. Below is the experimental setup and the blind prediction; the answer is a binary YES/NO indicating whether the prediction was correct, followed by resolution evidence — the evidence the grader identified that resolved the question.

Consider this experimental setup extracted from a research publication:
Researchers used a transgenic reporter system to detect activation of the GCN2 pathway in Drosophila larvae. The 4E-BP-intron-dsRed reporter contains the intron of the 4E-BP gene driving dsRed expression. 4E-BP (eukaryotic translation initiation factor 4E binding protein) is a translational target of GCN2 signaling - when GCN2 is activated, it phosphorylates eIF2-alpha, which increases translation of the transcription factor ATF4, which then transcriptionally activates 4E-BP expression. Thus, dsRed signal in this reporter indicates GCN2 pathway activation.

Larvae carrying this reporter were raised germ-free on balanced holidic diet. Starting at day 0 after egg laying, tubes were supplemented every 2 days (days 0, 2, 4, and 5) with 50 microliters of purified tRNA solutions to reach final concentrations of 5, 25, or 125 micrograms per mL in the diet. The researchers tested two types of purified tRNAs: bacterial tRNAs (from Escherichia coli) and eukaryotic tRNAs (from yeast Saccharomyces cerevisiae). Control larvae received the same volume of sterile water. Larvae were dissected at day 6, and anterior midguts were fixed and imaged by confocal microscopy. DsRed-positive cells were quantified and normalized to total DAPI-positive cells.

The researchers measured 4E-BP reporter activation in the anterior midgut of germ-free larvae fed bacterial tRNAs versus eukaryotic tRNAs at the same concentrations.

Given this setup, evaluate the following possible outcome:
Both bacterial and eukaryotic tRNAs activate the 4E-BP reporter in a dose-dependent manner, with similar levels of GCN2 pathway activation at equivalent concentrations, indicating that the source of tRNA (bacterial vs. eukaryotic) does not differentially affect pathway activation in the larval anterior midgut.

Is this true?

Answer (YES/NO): NO